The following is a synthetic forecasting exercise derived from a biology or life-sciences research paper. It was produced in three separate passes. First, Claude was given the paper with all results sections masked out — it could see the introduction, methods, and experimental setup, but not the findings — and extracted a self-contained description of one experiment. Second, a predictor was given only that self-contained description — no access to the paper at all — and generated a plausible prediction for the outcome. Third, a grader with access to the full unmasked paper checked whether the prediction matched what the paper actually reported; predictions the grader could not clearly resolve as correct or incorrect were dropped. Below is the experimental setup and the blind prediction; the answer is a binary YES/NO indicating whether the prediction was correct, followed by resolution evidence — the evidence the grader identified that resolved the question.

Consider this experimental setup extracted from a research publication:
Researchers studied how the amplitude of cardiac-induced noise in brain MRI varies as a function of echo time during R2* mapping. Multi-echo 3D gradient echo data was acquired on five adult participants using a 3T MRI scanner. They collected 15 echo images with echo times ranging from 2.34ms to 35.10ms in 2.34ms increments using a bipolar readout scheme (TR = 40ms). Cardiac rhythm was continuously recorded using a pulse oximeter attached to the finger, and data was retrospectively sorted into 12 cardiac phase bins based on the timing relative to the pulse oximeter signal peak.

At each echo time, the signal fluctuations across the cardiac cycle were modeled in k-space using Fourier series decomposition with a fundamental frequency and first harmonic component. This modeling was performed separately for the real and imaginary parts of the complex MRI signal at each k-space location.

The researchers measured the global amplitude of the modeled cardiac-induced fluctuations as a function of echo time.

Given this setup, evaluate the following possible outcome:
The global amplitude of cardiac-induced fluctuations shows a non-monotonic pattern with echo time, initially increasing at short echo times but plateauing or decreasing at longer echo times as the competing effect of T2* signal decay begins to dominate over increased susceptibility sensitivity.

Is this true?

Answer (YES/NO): NO